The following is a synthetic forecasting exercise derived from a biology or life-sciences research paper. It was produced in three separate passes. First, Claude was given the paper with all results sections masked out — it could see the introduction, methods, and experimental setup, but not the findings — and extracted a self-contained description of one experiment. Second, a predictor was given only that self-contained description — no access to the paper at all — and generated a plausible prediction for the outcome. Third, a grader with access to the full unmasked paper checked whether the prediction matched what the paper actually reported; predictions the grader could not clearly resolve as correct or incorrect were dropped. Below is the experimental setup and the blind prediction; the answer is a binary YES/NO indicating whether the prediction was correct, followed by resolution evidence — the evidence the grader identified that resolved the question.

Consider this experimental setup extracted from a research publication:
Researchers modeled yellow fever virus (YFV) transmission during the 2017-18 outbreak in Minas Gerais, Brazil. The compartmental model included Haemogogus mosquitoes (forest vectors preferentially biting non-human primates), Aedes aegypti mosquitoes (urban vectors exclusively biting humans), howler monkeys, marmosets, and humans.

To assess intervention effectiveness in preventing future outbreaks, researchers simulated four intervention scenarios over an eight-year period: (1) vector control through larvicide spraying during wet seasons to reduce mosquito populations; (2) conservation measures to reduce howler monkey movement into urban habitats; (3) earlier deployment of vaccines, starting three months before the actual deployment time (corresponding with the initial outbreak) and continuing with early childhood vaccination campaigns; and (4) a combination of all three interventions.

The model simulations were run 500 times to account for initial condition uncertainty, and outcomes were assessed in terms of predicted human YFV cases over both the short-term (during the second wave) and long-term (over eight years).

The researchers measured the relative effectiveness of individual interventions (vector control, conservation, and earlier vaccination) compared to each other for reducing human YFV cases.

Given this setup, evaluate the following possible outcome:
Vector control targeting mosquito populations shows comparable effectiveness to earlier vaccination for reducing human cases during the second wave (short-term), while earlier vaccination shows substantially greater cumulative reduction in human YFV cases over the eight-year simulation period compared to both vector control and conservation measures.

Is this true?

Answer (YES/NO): NO